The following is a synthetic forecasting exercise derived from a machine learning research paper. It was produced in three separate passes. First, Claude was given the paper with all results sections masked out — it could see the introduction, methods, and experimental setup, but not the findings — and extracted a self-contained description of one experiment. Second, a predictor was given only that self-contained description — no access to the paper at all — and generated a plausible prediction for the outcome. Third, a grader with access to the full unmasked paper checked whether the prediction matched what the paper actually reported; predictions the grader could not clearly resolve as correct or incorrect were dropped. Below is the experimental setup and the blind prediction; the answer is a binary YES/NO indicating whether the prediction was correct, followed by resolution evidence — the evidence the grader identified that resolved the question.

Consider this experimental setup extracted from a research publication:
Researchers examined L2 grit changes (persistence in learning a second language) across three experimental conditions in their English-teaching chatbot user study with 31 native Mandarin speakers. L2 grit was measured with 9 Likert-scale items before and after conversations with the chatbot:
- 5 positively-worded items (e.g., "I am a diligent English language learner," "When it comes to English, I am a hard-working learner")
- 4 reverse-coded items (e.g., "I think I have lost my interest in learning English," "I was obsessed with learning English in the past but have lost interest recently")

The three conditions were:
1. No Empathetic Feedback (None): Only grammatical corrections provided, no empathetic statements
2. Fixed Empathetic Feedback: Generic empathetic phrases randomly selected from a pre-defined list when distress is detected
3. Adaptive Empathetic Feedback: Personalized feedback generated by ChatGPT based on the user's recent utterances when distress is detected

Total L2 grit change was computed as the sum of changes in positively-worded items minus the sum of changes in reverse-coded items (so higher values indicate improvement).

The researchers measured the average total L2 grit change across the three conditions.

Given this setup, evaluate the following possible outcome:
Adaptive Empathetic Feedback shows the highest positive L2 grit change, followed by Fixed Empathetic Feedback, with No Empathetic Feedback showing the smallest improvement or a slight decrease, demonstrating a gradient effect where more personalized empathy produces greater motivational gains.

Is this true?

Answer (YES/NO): NO